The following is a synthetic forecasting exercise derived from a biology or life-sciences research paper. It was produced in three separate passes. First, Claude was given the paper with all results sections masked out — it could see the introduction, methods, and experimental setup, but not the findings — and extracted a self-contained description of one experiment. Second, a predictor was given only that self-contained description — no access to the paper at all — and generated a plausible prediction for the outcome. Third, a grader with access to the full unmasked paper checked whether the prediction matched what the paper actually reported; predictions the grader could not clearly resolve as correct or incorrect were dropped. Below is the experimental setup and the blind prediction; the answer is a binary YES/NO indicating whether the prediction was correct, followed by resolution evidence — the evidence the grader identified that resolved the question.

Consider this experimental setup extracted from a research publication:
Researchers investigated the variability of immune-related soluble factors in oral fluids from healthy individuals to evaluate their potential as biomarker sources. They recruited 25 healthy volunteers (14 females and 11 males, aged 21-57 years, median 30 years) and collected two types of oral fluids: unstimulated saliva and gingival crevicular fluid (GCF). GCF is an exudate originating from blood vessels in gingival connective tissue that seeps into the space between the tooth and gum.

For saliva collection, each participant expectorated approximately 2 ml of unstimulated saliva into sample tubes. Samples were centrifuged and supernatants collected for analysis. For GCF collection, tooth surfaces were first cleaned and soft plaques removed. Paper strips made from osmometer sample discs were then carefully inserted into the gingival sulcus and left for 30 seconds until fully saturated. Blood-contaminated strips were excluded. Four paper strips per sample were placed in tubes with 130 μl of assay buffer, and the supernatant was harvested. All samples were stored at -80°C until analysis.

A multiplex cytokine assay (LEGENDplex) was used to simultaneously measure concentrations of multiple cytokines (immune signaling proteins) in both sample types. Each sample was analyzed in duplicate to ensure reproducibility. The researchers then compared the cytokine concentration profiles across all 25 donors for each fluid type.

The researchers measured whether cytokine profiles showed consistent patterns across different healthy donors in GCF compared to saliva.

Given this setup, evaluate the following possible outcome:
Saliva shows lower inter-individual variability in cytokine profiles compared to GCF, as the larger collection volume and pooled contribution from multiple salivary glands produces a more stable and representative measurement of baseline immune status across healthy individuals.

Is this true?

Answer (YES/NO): NO